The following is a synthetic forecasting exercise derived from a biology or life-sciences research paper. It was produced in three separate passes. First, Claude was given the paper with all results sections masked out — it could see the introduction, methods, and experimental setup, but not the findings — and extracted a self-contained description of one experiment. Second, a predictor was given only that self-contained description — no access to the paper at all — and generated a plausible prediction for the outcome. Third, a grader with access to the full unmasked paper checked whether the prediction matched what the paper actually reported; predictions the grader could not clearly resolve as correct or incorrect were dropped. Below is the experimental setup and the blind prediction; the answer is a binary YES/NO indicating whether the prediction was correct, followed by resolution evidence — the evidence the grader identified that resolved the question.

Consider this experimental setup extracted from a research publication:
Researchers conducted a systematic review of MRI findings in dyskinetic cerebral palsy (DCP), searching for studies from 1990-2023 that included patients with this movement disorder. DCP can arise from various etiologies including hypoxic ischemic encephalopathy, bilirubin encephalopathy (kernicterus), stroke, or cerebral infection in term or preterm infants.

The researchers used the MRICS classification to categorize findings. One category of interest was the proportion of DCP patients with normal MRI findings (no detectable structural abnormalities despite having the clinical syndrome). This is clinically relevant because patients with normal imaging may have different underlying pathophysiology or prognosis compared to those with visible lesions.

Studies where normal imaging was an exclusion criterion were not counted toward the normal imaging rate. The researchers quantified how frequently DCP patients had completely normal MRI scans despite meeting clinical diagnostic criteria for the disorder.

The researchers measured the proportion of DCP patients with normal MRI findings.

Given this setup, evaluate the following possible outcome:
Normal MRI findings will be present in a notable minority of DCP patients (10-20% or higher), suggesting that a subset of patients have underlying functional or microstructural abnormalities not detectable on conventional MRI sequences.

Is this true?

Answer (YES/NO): YES